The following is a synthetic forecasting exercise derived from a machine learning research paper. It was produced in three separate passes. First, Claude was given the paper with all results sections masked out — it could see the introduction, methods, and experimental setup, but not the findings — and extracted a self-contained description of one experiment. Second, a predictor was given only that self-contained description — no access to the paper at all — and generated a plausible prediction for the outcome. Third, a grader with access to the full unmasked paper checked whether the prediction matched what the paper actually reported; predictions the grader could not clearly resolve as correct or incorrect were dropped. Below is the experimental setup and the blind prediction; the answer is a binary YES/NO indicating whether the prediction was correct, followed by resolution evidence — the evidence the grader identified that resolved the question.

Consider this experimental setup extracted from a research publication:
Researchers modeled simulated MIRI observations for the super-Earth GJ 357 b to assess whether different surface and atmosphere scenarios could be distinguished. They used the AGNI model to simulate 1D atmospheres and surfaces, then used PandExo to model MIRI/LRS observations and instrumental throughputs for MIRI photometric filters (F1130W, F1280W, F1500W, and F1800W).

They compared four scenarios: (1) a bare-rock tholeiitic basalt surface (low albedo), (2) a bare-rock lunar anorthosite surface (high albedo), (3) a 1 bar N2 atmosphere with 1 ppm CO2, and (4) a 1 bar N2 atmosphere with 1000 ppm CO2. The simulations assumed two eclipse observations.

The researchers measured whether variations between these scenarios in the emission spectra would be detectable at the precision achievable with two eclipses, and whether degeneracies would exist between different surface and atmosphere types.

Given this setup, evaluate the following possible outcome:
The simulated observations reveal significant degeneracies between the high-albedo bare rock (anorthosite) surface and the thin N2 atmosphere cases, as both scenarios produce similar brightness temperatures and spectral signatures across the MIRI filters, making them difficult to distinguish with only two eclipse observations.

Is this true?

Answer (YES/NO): NO